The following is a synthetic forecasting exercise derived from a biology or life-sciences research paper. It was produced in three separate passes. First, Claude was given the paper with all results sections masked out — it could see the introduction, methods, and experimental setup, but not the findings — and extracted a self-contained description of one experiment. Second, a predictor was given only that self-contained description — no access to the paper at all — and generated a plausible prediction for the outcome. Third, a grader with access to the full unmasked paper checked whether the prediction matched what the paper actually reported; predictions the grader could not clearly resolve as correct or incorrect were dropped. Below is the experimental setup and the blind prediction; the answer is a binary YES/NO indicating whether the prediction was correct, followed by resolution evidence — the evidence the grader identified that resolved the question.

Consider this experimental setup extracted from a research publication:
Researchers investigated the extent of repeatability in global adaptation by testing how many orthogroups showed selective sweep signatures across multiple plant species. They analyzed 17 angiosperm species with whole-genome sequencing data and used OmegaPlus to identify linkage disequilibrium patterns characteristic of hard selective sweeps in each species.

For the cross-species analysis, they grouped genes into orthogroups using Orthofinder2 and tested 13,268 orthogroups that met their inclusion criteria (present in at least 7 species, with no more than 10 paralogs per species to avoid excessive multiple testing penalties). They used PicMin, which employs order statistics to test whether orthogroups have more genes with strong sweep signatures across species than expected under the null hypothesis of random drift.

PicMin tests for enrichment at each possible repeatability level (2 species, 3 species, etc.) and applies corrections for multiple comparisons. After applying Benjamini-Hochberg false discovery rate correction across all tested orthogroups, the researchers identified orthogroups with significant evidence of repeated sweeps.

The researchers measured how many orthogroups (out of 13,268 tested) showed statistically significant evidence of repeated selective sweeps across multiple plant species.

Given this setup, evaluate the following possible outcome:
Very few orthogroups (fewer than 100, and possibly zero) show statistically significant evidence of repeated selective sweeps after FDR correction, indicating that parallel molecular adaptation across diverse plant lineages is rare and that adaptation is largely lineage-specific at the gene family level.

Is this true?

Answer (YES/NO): YES